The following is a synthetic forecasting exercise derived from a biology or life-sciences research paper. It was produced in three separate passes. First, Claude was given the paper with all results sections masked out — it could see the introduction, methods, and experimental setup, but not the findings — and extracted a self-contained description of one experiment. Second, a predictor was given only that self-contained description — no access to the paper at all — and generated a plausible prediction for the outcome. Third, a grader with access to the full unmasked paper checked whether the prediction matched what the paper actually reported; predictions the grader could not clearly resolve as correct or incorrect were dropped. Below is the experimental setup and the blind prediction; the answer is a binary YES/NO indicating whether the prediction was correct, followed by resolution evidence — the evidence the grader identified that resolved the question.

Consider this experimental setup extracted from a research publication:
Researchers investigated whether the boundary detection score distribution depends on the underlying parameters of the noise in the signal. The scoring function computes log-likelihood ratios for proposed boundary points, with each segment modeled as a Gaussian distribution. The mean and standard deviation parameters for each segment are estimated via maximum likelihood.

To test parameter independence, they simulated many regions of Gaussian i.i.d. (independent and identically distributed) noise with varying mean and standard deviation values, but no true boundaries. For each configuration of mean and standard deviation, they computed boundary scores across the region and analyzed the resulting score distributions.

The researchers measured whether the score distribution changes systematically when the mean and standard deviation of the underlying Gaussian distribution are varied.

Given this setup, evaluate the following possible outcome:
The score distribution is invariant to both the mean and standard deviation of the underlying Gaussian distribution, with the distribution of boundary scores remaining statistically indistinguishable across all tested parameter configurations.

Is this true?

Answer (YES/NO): YES